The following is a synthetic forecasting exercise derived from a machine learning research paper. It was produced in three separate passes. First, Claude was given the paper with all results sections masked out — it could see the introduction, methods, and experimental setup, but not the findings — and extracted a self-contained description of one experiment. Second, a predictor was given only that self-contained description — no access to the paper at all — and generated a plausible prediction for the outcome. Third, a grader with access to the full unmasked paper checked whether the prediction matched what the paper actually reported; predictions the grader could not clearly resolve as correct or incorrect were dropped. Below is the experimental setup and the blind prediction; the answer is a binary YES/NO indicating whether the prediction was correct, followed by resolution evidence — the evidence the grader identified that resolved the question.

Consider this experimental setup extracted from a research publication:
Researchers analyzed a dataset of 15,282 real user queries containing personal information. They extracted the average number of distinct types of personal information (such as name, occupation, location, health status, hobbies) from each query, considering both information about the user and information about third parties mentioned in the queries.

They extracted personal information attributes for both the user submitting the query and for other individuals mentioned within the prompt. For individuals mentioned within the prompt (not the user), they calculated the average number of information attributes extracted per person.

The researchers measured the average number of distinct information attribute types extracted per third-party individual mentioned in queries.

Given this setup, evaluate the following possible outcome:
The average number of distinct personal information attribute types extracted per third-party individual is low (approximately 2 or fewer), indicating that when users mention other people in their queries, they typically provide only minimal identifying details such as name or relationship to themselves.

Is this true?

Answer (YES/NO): NO